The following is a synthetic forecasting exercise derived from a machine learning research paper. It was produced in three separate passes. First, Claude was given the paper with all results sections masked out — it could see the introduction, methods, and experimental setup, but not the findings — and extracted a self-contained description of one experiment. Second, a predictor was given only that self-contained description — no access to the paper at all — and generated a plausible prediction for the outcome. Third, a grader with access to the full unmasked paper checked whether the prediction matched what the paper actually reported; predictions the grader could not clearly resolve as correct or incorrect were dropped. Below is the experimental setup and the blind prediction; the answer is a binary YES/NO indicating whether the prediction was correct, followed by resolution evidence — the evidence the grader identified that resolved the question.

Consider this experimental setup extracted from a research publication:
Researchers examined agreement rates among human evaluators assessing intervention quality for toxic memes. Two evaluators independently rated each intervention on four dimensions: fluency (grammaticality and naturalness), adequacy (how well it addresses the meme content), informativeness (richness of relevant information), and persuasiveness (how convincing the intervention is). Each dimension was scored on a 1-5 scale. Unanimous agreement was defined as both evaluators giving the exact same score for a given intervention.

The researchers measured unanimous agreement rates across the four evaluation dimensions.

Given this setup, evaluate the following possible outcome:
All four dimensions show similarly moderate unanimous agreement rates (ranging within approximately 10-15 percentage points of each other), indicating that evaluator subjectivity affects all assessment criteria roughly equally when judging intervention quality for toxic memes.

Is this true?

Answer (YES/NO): NO